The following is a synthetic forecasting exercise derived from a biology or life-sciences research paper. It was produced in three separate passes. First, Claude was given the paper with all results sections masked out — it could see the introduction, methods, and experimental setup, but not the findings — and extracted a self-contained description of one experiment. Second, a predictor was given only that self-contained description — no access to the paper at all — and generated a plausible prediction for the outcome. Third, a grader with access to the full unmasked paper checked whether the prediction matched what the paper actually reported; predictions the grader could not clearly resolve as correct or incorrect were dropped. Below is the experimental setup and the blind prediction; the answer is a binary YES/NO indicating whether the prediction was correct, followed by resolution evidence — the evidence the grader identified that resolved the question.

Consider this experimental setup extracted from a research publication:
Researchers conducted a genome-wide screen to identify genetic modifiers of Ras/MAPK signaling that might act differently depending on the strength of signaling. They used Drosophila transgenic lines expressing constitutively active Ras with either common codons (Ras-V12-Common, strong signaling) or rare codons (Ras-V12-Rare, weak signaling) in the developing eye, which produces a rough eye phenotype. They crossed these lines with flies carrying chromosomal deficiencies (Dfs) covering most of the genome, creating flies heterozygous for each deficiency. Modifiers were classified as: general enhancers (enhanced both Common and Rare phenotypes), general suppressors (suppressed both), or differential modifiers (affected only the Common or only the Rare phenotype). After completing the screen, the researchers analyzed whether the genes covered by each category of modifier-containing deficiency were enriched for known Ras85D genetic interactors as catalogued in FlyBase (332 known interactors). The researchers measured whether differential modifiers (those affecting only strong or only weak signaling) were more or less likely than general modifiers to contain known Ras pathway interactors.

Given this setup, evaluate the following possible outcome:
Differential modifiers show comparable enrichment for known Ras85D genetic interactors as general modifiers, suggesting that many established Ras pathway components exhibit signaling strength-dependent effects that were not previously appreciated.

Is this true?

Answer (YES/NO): NO